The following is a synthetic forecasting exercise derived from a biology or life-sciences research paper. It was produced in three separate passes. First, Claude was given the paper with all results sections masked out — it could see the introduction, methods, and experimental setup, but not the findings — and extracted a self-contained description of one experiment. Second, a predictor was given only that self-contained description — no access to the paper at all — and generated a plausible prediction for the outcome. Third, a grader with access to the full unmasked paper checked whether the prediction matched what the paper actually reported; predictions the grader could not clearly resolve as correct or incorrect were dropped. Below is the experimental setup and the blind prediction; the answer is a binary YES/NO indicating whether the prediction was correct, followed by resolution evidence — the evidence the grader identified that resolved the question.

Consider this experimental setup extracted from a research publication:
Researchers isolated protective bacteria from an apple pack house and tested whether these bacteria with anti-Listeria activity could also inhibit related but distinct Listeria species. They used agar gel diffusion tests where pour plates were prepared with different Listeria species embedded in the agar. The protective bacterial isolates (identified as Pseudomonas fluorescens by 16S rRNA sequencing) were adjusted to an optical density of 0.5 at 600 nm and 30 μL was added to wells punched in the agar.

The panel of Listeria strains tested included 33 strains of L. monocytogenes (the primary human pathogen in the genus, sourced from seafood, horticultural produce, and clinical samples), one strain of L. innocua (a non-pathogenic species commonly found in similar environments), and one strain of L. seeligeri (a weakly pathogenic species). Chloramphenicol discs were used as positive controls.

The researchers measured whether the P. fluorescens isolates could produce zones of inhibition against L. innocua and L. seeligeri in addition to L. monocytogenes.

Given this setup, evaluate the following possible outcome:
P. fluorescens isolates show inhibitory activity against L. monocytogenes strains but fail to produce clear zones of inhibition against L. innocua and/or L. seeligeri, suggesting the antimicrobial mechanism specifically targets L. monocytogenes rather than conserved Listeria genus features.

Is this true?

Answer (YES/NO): NO